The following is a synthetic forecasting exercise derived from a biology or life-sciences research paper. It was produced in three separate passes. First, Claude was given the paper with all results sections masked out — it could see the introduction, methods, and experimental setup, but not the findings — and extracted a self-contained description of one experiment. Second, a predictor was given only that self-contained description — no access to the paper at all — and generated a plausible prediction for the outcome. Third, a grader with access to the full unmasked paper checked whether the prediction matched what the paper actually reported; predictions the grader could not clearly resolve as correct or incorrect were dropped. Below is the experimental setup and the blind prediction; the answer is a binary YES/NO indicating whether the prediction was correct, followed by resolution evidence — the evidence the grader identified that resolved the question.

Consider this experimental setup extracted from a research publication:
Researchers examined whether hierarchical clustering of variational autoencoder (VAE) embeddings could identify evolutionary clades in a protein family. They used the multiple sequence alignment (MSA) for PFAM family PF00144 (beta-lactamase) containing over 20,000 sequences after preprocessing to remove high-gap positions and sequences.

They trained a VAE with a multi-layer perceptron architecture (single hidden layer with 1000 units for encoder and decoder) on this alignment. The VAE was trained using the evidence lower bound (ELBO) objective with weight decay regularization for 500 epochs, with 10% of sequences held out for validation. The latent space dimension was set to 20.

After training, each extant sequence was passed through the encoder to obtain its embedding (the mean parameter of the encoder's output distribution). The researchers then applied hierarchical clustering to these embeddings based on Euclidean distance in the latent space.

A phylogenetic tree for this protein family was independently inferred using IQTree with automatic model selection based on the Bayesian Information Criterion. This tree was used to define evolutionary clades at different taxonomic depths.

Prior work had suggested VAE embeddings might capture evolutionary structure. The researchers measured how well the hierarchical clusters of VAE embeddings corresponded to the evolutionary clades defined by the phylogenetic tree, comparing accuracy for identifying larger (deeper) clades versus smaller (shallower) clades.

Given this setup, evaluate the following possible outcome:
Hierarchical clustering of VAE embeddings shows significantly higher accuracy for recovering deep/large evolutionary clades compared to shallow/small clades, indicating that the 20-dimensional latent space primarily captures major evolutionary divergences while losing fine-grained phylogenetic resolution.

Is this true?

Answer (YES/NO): YES